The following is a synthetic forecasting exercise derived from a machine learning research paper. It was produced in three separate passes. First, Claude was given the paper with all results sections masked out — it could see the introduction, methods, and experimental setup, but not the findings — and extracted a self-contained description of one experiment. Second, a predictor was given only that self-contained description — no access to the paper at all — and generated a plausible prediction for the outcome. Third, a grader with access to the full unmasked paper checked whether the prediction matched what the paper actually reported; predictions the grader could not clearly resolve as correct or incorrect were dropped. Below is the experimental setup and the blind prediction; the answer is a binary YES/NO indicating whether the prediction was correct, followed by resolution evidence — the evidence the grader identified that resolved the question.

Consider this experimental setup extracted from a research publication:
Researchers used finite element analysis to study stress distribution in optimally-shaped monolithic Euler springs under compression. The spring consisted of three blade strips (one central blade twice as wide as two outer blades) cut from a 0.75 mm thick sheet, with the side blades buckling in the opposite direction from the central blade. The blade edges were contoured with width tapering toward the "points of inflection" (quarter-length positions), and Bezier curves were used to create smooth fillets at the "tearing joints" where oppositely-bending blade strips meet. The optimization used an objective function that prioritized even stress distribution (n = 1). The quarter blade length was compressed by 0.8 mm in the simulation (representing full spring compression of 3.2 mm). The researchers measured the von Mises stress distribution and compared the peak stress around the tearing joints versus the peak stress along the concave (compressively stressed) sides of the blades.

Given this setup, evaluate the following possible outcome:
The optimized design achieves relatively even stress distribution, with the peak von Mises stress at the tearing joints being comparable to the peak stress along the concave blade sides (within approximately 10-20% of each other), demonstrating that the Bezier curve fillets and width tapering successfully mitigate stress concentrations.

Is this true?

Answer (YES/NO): YES